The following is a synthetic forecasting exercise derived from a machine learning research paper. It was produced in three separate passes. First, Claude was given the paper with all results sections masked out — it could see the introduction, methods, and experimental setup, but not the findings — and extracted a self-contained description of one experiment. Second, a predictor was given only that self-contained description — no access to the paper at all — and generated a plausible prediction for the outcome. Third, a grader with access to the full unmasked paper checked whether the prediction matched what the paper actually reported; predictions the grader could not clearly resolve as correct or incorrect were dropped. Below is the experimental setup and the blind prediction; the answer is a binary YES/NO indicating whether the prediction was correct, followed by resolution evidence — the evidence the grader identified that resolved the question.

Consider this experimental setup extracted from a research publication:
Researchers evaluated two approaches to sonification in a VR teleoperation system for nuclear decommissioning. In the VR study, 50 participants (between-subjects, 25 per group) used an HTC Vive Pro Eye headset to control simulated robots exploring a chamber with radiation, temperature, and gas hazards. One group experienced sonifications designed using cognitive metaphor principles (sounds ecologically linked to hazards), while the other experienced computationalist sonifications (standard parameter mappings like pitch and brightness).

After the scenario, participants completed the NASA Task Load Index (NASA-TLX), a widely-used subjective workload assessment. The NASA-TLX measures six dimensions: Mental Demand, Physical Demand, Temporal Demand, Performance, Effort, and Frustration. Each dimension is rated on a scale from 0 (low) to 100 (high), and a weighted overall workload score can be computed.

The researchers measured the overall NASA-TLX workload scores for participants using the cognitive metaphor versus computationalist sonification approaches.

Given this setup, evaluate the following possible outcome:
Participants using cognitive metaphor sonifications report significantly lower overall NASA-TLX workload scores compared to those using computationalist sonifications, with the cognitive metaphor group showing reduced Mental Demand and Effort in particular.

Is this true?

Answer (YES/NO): NO